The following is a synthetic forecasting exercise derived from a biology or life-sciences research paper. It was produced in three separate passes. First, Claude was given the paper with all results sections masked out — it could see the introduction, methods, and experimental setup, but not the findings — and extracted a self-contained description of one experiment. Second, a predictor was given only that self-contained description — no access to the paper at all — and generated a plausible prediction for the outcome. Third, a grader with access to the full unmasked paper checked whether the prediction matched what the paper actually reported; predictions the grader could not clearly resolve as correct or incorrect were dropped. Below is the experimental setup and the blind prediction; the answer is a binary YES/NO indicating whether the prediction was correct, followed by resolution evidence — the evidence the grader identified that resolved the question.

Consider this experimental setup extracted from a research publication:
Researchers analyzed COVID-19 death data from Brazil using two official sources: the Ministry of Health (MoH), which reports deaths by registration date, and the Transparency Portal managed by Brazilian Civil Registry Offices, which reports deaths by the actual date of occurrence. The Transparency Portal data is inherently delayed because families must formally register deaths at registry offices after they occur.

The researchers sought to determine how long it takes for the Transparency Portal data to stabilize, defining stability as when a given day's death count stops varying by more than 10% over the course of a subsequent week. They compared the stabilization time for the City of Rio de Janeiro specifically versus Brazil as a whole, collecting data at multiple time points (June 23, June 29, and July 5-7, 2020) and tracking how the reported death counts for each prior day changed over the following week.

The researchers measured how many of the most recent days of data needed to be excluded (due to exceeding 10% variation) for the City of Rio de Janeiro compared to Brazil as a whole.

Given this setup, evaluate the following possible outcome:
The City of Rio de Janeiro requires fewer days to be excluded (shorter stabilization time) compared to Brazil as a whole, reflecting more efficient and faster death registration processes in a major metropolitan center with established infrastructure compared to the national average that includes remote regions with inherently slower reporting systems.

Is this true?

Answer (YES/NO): YES